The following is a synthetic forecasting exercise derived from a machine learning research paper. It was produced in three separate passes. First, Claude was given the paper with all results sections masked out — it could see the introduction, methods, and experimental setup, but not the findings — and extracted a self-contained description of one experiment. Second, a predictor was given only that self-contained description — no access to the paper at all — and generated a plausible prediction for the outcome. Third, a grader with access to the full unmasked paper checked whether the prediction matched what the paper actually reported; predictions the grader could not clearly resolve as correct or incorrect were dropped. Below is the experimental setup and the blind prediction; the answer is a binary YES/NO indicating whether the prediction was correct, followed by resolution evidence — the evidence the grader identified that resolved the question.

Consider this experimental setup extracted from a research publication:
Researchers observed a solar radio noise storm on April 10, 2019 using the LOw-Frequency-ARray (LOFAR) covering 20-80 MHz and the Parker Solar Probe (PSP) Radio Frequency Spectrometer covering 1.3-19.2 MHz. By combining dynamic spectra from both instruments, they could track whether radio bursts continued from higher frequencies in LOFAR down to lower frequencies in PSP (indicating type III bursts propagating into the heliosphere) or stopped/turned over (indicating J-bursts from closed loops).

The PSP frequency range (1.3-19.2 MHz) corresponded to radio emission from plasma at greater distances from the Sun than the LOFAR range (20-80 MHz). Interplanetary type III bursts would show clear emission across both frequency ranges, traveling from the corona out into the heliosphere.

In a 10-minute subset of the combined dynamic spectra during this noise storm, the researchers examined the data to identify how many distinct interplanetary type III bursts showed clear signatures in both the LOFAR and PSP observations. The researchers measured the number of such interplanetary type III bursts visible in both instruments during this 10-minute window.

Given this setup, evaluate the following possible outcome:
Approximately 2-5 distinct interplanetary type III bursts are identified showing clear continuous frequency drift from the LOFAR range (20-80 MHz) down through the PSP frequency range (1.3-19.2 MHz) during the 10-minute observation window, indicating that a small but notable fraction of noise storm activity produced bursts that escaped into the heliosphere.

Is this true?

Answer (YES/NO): YES